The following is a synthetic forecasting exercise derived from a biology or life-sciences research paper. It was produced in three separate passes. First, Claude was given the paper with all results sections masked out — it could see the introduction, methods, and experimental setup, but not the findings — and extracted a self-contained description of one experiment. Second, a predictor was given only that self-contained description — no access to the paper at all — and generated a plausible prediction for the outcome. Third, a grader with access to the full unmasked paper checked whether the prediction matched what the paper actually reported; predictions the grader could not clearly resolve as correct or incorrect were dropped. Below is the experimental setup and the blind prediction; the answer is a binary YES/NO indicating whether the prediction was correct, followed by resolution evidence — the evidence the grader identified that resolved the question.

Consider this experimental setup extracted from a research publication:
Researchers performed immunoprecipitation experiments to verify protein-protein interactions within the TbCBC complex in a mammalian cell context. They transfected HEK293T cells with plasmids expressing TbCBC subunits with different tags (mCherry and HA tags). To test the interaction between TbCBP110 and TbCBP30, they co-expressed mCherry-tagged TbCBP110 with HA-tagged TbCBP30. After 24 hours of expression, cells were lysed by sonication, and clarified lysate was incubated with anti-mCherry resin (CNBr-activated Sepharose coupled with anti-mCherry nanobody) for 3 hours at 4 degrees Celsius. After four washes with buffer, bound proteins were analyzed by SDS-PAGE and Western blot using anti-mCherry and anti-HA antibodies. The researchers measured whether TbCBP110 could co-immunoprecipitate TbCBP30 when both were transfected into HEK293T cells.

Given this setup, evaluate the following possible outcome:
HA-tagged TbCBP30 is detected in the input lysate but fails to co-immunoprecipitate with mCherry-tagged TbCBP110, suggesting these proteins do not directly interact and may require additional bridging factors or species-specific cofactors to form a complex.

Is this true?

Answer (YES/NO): NO